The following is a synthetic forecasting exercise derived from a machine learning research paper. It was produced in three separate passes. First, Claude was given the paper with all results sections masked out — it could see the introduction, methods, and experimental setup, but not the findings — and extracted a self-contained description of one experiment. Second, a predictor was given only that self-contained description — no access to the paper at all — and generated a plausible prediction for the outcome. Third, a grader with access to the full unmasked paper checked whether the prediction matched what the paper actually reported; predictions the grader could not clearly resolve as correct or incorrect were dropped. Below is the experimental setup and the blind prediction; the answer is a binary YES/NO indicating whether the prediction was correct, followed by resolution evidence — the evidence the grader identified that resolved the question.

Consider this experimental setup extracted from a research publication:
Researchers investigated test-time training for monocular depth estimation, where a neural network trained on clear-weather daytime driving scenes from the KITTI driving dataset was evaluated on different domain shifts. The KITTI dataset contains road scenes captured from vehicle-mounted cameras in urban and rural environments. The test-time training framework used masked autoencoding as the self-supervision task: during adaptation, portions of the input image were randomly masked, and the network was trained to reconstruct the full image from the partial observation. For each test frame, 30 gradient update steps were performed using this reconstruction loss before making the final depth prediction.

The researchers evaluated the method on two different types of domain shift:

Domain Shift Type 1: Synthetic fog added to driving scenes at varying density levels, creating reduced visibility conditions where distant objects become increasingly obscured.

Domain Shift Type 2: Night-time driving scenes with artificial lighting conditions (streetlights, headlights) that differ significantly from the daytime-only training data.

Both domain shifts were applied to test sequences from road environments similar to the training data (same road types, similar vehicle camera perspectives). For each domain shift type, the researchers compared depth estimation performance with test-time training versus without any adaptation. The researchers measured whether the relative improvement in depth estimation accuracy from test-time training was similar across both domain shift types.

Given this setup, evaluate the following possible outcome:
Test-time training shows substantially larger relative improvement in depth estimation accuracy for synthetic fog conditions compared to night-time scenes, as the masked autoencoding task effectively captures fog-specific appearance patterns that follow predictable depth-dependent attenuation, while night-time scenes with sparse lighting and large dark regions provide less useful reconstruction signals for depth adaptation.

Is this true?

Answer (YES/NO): NO